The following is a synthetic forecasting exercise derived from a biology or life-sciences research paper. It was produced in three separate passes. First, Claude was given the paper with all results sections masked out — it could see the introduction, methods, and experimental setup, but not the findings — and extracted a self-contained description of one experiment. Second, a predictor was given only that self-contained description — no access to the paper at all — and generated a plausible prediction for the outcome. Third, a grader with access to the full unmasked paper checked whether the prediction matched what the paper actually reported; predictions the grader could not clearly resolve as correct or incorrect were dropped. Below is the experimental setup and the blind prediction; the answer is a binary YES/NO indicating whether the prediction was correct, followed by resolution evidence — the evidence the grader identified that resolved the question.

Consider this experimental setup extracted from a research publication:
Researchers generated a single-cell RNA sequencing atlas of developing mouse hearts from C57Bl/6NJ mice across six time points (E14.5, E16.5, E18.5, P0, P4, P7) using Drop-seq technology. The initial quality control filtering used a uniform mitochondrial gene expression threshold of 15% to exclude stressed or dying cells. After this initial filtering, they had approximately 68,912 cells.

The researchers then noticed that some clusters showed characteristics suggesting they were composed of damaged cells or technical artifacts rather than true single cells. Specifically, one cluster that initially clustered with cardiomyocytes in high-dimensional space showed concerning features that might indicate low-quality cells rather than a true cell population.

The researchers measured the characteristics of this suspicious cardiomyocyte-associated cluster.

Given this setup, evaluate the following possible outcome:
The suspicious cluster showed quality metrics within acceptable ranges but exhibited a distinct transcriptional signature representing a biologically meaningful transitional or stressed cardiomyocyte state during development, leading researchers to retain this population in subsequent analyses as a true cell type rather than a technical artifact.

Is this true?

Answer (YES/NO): NO